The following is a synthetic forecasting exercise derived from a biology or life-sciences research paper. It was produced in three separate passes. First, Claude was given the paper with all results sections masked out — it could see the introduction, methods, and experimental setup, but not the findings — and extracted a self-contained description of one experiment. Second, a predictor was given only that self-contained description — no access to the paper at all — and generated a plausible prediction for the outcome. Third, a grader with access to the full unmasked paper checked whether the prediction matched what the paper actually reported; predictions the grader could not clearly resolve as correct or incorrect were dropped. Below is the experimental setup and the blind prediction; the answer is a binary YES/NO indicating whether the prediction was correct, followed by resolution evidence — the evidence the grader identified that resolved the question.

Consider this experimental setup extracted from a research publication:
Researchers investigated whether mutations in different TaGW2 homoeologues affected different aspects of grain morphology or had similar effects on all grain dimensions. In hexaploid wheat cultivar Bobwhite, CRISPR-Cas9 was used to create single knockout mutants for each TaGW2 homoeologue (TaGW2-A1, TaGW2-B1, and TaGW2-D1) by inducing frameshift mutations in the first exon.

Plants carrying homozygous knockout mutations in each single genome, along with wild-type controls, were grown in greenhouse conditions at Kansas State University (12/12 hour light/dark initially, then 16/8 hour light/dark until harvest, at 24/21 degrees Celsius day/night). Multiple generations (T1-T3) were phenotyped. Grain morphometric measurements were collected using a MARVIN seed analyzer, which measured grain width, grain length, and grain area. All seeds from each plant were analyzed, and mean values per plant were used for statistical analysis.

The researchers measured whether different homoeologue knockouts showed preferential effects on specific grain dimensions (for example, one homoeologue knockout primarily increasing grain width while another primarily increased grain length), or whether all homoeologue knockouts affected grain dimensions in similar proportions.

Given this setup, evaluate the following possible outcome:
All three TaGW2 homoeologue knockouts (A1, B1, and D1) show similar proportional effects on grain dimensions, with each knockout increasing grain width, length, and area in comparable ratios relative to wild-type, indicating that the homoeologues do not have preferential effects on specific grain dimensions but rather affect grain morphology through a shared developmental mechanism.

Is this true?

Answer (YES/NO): NO